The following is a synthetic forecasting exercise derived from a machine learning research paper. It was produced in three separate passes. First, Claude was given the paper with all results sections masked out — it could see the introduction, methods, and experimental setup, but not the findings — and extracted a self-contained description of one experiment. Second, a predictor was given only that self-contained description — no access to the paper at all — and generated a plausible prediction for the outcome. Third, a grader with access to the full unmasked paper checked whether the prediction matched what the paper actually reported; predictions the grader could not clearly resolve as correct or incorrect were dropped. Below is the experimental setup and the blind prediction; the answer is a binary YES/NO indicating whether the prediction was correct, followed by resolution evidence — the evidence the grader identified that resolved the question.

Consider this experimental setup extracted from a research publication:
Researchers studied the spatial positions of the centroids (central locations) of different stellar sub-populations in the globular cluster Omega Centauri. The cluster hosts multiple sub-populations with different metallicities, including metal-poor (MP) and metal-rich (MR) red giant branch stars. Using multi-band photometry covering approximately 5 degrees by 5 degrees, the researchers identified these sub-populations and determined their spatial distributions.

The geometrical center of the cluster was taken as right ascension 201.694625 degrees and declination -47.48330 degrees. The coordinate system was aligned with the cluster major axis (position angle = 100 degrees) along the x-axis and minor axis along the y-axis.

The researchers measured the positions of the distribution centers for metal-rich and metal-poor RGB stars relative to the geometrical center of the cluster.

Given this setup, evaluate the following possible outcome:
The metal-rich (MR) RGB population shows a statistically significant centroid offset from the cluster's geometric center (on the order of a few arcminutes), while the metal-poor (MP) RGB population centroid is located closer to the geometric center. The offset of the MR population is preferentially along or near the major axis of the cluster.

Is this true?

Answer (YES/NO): NO